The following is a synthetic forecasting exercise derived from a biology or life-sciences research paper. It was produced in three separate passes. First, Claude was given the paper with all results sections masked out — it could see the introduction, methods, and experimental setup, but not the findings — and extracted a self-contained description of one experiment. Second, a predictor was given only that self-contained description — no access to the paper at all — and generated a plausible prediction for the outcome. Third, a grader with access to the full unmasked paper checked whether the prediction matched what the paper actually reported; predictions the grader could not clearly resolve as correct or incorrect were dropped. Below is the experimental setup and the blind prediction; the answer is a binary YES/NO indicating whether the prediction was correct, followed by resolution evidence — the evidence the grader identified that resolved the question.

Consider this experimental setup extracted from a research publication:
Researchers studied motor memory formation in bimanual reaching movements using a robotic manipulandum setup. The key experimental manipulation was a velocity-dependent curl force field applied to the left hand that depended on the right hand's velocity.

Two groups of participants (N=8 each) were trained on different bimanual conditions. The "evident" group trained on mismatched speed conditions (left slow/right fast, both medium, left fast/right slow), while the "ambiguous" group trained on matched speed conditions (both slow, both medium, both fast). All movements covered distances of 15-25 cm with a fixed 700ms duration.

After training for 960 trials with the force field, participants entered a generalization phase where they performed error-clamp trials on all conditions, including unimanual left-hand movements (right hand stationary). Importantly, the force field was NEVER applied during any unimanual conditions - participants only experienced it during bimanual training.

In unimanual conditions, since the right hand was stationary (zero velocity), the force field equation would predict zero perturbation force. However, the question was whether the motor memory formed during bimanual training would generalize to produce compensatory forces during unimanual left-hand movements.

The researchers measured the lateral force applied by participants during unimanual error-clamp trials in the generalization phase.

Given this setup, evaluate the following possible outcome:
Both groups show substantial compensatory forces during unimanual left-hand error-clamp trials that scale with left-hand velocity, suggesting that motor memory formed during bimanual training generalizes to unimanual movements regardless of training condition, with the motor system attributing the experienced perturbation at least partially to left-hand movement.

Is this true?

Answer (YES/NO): NO